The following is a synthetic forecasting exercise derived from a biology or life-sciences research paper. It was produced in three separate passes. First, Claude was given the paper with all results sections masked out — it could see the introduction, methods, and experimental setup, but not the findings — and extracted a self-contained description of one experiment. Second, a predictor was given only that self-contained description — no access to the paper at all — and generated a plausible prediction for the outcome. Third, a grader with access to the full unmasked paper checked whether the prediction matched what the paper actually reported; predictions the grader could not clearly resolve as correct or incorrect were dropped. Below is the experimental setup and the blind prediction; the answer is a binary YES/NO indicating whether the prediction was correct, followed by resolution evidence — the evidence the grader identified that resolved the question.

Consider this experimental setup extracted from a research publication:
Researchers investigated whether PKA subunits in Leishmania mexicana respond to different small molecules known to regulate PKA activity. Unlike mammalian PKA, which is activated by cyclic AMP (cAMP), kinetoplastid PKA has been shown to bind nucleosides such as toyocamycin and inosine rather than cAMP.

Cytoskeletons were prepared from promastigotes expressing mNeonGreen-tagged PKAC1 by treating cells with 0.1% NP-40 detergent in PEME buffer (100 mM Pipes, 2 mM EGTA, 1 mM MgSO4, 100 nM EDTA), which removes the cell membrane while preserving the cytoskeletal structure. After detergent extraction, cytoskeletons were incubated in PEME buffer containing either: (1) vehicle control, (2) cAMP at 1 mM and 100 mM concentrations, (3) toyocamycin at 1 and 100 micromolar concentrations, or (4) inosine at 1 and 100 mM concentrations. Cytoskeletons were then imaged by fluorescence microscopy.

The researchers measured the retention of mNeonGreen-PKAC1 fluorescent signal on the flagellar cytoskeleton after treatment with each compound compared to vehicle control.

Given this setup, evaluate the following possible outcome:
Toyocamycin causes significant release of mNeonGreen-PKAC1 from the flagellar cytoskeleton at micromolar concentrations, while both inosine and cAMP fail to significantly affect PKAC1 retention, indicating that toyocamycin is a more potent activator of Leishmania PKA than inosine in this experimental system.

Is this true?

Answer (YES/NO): NO